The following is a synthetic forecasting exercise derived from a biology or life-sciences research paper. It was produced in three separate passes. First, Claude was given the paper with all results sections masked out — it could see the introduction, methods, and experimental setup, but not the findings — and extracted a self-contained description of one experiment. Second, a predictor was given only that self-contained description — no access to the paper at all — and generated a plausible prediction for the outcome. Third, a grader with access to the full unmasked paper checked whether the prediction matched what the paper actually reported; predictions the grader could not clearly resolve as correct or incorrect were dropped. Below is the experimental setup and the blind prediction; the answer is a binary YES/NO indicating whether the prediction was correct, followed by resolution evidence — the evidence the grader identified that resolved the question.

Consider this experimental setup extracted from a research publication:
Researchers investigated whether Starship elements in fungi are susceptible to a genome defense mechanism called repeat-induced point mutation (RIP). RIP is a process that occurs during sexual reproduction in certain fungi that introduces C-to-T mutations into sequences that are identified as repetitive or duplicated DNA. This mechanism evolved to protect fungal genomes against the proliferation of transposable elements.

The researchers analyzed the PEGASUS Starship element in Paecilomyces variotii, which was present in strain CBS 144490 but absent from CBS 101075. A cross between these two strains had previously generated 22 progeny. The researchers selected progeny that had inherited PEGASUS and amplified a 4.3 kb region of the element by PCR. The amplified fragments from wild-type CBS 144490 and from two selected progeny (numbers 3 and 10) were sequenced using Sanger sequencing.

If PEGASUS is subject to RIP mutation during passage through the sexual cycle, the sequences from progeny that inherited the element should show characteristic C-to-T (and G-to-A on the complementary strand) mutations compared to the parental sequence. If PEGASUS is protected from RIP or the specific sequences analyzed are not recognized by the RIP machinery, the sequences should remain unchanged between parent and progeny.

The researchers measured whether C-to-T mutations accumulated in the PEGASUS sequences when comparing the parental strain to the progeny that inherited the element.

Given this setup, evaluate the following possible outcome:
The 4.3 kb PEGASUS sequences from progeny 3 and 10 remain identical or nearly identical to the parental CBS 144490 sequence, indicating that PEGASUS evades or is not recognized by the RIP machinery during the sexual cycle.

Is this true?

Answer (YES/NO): NO